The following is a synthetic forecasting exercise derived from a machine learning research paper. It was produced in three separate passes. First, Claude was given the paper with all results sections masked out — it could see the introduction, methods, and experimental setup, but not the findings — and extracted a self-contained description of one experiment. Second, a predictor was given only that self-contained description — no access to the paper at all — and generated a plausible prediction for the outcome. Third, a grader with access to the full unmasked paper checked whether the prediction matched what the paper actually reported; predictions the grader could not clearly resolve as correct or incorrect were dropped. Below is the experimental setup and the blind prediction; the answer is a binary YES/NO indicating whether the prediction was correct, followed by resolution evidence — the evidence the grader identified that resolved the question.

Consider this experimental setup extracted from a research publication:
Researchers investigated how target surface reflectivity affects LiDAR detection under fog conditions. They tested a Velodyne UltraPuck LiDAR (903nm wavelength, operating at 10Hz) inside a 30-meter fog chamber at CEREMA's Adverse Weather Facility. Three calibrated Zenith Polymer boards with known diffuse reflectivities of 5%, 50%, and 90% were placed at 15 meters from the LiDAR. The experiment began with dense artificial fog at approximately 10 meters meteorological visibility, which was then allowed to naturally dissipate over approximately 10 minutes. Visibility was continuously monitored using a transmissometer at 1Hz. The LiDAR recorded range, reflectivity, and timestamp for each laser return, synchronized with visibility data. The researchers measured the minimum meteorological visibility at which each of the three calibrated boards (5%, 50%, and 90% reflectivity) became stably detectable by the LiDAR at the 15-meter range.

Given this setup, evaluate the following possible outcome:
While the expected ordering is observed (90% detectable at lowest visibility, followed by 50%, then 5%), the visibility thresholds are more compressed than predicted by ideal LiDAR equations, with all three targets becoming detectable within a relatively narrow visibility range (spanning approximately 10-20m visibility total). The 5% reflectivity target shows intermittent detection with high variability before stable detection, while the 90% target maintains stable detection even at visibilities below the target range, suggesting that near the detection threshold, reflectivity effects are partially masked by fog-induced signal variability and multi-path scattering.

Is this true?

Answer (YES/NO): NO